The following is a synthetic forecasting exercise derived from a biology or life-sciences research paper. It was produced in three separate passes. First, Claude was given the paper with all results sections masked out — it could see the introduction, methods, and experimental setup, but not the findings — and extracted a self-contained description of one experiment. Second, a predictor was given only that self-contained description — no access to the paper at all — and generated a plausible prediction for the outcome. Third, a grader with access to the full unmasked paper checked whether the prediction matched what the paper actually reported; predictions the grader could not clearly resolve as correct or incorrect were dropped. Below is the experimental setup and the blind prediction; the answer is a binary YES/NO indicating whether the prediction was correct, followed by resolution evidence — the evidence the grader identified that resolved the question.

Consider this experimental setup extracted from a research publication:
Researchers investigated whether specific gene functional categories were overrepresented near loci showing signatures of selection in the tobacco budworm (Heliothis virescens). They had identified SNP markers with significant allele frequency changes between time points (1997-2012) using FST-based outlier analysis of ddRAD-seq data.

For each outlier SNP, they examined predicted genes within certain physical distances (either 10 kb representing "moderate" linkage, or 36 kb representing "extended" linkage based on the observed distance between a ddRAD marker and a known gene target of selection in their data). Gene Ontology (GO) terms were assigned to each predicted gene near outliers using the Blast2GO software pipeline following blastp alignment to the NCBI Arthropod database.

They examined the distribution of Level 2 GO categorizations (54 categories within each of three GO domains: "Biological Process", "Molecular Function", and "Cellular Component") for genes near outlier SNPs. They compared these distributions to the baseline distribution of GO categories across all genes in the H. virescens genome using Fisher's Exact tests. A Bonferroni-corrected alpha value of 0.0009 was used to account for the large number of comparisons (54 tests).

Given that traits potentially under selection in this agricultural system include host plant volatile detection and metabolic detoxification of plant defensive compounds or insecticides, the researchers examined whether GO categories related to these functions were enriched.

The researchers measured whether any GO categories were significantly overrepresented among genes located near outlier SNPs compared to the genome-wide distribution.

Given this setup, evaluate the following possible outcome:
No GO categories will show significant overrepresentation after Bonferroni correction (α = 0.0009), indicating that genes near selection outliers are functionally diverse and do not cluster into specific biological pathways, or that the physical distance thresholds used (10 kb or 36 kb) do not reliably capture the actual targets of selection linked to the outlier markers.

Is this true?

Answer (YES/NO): YES